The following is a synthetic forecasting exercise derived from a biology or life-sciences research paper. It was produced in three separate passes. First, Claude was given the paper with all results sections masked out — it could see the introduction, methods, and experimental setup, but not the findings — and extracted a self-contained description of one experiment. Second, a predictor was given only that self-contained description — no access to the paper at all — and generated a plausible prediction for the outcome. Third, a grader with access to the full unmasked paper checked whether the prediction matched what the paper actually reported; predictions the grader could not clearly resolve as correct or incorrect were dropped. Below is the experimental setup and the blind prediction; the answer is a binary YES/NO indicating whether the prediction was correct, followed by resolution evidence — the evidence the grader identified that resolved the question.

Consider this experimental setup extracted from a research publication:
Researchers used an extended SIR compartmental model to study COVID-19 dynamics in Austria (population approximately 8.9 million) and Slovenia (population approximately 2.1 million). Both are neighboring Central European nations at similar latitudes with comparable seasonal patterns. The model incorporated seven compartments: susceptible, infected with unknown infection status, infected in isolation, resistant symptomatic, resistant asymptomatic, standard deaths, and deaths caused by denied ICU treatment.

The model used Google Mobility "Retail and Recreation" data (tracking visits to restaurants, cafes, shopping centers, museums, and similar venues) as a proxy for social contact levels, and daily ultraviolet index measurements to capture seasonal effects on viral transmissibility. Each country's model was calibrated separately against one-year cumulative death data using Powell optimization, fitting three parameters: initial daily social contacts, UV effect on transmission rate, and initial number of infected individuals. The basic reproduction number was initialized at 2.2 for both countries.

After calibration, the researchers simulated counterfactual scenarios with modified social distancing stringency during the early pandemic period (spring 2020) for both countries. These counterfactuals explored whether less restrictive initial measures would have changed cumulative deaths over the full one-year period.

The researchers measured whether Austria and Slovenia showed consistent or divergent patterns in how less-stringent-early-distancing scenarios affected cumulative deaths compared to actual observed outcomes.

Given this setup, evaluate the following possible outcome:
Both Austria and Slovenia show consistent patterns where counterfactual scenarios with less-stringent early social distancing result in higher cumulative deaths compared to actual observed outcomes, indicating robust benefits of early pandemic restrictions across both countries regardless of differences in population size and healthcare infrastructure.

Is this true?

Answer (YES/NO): NO